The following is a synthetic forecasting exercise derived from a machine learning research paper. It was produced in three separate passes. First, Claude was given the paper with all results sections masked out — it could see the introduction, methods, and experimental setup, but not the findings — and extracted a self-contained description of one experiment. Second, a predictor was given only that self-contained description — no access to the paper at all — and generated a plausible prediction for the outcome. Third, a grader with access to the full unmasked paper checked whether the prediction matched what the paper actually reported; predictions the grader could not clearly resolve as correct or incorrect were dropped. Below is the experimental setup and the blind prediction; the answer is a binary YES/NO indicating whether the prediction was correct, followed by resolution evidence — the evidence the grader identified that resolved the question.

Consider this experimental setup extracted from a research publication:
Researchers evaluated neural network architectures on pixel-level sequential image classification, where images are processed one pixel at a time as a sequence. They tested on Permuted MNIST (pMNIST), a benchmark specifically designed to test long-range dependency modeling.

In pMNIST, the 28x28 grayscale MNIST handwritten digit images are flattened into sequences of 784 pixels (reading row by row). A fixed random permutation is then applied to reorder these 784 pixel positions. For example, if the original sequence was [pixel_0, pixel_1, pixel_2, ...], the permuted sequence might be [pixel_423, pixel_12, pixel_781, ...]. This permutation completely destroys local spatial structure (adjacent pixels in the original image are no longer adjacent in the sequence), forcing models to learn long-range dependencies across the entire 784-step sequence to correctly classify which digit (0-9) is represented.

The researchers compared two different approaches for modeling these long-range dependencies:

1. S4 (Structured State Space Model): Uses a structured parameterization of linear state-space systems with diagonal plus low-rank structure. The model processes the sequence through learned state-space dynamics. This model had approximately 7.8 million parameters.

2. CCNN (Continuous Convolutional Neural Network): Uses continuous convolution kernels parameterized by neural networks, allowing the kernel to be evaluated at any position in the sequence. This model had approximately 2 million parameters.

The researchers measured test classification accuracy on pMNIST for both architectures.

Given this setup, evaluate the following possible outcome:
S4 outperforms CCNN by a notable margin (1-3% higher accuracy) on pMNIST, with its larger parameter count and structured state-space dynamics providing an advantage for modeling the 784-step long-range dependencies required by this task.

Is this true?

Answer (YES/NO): NO